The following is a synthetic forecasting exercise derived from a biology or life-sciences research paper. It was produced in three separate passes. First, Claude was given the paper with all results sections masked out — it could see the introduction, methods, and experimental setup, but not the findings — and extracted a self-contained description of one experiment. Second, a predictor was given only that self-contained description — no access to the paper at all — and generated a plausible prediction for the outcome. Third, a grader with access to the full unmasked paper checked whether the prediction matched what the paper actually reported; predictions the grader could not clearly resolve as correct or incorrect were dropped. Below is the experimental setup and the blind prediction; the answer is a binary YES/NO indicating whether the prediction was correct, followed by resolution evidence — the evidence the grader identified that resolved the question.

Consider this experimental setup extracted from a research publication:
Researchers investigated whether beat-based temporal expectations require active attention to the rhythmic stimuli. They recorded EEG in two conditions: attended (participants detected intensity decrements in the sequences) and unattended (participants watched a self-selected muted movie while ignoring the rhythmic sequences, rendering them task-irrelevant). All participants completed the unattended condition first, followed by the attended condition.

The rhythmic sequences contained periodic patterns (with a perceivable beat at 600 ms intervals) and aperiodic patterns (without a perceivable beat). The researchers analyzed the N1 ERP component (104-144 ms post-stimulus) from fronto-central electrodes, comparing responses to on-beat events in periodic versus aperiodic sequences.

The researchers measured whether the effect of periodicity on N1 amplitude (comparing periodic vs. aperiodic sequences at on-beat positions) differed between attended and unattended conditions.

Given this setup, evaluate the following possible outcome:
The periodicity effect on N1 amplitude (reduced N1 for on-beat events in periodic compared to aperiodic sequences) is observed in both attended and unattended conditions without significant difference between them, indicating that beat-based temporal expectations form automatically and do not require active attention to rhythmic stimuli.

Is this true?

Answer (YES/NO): YES